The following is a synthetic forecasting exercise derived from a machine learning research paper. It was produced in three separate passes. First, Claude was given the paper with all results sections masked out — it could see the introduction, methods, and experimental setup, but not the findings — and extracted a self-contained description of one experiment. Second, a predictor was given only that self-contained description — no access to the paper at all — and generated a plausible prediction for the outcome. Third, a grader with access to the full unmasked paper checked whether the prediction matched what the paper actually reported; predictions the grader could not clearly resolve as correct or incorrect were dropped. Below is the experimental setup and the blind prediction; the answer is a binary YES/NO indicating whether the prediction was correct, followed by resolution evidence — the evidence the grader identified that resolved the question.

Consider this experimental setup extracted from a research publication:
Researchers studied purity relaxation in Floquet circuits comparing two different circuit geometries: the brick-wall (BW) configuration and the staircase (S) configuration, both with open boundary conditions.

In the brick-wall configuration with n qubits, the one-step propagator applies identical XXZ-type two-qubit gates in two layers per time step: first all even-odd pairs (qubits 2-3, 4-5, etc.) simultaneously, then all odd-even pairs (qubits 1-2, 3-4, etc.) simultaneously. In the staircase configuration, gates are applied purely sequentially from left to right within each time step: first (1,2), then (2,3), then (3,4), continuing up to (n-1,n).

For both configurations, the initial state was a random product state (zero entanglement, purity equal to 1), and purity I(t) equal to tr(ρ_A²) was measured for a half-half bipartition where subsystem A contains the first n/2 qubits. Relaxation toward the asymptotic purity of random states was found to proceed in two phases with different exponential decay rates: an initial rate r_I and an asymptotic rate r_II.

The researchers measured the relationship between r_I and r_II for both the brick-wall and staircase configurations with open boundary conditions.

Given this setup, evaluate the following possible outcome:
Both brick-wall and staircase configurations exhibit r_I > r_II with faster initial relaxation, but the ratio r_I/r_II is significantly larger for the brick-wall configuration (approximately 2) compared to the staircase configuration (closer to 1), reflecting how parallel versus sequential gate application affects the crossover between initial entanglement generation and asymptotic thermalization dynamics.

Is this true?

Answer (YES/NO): NO